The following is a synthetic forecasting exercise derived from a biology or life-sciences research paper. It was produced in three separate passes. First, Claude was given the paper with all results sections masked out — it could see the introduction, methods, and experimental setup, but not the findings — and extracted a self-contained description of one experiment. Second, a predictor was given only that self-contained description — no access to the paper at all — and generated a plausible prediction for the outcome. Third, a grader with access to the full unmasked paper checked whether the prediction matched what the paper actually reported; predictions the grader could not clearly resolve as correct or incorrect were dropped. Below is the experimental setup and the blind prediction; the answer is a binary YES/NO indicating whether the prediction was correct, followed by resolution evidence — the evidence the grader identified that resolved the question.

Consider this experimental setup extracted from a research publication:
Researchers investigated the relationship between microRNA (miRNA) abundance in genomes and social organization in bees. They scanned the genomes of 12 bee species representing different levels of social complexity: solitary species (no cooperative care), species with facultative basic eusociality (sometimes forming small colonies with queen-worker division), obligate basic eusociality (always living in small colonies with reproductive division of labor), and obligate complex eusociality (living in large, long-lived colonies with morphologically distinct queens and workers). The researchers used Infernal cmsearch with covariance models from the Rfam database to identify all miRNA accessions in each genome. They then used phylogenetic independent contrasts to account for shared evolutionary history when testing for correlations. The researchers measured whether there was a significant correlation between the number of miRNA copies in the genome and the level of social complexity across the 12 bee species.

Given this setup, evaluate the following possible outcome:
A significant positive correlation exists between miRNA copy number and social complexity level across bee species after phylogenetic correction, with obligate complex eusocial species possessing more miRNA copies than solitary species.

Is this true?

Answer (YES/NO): NO